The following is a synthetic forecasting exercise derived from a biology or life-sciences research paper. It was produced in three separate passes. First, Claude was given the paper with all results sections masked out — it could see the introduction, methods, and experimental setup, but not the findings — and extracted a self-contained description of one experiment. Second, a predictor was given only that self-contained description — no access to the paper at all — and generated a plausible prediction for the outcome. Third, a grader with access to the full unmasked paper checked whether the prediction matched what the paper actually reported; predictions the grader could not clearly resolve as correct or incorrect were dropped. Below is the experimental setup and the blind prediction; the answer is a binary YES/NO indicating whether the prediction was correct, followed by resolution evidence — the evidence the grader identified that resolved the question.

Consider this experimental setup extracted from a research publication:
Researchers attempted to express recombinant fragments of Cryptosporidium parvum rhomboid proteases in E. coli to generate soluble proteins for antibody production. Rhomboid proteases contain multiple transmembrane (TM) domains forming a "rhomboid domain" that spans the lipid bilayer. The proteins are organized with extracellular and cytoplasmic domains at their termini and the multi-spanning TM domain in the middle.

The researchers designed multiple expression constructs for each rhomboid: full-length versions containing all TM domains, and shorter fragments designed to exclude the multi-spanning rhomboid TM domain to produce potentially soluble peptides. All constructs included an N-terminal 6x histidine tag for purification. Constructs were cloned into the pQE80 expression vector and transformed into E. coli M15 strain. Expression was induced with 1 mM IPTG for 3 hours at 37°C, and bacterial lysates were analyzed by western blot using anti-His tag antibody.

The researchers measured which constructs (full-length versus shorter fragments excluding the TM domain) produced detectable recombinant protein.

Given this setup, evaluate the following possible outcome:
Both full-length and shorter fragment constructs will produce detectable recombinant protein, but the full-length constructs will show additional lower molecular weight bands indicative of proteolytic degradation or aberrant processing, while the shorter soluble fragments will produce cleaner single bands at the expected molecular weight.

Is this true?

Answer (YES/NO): NO